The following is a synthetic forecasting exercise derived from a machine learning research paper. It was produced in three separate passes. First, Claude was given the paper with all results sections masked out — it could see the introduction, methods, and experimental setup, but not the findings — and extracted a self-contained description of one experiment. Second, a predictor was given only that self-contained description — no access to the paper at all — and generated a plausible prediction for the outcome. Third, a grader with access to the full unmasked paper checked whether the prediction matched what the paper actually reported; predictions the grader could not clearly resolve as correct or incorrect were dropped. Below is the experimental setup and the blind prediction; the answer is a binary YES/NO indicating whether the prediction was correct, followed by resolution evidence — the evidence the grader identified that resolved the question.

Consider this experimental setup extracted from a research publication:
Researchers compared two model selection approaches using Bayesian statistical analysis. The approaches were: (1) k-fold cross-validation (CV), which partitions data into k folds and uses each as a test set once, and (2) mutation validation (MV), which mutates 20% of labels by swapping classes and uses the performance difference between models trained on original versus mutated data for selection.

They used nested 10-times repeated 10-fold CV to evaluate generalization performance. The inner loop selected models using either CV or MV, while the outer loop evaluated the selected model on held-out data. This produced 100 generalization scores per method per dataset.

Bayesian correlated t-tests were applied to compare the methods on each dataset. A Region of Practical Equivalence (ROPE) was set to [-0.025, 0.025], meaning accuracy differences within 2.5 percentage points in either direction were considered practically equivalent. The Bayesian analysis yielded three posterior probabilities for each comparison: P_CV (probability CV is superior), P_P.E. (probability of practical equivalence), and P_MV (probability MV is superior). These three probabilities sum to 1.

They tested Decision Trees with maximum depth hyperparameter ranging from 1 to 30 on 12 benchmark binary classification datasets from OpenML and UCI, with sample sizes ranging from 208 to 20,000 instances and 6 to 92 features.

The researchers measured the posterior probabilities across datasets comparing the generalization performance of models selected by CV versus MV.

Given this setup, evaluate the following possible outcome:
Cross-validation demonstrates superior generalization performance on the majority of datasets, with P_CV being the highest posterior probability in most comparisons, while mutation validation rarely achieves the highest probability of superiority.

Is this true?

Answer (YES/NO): NO